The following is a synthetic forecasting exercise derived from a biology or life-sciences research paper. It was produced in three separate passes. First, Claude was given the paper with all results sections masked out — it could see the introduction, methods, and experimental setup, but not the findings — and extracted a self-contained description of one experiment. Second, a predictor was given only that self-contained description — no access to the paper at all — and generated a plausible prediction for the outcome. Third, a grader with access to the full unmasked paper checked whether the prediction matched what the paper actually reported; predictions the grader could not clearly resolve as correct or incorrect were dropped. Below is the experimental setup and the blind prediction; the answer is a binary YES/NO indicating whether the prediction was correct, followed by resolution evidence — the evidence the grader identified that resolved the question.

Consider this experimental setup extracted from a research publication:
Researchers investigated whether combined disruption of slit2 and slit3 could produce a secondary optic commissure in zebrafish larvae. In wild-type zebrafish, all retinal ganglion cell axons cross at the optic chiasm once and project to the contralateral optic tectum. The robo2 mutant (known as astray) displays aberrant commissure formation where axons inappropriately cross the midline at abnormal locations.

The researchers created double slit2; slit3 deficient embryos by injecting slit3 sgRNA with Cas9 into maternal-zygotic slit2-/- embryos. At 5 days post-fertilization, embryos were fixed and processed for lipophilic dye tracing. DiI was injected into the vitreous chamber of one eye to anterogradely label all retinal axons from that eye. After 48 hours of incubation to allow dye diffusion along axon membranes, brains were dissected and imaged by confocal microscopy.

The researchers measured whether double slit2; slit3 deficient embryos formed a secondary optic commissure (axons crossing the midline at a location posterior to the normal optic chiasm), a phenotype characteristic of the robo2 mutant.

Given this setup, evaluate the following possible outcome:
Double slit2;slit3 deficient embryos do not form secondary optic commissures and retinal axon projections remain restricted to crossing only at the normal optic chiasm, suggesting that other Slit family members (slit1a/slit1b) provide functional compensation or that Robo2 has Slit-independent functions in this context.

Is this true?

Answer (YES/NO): NO